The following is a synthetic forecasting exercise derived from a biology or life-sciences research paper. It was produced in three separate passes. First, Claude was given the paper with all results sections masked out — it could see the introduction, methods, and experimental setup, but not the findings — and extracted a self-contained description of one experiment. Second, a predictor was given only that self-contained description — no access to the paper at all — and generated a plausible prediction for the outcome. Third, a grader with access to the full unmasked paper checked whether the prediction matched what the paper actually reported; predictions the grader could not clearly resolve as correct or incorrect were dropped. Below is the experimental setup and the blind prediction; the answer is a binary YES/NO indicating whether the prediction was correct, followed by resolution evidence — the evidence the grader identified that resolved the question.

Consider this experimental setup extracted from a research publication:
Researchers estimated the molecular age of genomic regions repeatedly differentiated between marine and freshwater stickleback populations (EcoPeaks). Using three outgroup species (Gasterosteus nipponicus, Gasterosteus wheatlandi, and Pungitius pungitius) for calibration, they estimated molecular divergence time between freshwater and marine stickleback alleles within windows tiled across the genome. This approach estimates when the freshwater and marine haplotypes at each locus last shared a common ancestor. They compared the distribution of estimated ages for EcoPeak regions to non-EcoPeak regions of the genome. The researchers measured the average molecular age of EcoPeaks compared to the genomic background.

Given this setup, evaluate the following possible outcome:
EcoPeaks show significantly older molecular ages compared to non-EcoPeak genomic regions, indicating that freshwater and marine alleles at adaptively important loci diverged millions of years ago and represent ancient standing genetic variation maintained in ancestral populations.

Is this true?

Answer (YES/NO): YES